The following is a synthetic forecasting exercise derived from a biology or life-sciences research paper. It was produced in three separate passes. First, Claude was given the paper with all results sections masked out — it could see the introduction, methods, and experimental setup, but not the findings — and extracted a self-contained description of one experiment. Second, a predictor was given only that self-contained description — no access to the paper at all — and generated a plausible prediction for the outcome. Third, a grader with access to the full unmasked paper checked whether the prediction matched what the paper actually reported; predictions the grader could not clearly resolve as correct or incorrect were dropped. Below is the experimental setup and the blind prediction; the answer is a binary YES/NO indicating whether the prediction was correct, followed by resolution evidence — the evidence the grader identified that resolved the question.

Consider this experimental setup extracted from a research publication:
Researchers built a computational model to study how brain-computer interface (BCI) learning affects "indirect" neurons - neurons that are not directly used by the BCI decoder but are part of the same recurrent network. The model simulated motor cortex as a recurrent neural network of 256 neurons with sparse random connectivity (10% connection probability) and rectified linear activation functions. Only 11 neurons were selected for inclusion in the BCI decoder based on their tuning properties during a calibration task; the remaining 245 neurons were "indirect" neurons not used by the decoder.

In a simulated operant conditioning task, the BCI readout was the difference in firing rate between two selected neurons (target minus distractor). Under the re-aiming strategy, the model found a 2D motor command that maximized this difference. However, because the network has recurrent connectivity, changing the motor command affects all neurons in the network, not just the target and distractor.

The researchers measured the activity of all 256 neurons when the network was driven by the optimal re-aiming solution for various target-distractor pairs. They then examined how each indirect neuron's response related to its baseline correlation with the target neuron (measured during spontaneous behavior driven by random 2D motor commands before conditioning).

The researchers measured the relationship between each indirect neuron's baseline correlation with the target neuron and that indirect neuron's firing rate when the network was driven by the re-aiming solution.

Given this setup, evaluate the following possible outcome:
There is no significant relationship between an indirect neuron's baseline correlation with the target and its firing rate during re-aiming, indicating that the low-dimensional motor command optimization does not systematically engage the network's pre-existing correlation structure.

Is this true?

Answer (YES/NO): NO